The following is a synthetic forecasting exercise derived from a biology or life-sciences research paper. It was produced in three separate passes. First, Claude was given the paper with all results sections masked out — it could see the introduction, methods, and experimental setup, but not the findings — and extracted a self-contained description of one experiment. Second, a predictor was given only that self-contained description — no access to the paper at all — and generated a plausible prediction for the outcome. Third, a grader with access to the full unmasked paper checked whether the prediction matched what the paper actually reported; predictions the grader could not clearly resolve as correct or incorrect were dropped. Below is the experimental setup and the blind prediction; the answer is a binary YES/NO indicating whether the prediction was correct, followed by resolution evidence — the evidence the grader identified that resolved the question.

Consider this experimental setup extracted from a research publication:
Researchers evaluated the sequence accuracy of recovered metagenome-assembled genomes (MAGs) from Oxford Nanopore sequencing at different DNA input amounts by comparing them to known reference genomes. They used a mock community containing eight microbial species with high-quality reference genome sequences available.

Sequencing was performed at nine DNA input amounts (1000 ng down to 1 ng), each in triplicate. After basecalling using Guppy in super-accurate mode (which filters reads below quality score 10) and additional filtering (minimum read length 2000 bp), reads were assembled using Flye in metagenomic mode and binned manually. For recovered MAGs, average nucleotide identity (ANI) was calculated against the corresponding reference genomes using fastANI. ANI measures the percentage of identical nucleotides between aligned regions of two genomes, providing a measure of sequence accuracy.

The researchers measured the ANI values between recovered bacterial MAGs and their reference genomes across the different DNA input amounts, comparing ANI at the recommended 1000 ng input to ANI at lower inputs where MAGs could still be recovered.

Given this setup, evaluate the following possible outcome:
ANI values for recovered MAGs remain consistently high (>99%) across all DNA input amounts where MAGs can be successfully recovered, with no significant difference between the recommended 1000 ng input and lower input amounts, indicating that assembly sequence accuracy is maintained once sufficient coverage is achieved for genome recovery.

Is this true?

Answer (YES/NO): YES